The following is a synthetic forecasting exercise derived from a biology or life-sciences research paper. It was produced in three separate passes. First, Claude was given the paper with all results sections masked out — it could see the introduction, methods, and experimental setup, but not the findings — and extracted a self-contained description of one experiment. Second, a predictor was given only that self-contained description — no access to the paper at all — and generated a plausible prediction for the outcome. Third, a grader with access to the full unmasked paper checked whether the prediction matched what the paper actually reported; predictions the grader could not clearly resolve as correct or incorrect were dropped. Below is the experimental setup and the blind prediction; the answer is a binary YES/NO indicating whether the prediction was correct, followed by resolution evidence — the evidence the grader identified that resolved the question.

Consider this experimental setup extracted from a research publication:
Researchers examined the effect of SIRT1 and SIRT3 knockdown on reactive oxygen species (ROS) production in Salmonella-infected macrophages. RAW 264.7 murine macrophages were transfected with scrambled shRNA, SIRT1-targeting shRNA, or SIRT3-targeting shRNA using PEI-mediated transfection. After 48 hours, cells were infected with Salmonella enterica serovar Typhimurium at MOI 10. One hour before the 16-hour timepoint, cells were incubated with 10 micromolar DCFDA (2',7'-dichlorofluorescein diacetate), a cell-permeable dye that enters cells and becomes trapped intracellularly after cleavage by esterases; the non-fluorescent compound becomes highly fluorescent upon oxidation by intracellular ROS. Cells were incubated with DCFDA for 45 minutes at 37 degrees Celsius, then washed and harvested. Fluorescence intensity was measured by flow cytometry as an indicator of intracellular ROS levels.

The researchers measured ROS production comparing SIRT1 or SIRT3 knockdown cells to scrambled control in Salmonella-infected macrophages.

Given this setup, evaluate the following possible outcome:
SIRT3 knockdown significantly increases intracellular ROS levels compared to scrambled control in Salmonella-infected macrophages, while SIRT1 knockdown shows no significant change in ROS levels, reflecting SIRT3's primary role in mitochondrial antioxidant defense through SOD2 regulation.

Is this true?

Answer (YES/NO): NO